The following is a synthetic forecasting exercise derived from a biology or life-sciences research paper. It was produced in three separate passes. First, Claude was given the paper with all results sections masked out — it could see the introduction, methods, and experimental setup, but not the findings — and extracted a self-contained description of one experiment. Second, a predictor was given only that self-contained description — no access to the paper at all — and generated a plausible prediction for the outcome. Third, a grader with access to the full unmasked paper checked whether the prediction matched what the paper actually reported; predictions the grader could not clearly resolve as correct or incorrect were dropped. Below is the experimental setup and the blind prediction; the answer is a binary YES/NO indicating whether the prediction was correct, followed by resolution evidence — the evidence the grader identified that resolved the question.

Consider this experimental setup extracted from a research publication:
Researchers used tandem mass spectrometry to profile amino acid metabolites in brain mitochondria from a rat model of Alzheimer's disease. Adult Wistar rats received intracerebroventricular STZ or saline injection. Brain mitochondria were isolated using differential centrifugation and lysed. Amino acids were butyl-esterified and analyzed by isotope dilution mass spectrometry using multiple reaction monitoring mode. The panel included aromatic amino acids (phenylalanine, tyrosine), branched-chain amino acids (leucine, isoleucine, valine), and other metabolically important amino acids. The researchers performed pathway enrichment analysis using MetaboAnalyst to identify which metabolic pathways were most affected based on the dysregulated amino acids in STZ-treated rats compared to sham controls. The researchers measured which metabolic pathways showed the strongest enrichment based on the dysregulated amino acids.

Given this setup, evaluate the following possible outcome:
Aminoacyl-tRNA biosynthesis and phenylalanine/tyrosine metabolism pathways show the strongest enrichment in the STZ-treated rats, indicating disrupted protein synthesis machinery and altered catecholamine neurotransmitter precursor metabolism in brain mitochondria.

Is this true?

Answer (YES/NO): NO